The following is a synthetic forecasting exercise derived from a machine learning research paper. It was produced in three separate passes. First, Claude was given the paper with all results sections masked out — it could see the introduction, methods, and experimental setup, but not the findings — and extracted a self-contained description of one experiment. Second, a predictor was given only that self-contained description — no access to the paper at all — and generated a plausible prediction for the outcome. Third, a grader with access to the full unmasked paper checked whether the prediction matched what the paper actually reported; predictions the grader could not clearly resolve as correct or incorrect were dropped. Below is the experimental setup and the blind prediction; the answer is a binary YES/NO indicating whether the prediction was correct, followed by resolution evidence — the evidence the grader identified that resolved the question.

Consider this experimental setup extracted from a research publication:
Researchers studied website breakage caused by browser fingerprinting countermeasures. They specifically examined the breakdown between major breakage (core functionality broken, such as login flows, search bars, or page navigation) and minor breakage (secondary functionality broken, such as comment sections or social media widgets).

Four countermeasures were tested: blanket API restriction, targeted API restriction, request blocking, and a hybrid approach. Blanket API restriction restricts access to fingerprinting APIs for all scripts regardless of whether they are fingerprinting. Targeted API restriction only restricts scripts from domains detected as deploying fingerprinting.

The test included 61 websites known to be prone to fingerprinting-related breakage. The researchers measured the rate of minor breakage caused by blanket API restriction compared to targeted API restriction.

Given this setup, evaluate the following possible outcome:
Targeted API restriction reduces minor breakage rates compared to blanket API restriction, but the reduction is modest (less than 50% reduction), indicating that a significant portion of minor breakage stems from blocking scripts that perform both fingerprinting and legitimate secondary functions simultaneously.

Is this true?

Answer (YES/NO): NO